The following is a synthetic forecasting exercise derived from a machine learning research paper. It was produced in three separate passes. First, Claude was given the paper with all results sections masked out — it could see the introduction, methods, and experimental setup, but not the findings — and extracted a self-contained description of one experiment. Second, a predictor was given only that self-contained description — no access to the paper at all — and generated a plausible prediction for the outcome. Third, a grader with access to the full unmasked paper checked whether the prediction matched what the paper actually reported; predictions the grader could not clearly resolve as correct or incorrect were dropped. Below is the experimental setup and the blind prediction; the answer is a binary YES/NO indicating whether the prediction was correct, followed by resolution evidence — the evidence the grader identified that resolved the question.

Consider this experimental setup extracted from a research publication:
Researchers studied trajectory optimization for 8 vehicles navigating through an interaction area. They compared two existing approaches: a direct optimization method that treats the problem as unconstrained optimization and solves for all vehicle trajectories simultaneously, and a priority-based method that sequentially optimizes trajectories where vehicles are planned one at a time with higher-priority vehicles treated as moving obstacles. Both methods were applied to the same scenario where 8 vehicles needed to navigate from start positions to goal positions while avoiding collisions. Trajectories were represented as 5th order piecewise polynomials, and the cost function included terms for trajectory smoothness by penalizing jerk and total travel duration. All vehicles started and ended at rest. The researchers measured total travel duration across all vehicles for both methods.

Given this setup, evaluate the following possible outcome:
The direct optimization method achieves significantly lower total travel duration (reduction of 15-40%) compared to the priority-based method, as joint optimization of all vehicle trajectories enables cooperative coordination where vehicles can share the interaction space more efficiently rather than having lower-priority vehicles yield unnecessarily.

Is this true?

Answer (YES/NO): NO